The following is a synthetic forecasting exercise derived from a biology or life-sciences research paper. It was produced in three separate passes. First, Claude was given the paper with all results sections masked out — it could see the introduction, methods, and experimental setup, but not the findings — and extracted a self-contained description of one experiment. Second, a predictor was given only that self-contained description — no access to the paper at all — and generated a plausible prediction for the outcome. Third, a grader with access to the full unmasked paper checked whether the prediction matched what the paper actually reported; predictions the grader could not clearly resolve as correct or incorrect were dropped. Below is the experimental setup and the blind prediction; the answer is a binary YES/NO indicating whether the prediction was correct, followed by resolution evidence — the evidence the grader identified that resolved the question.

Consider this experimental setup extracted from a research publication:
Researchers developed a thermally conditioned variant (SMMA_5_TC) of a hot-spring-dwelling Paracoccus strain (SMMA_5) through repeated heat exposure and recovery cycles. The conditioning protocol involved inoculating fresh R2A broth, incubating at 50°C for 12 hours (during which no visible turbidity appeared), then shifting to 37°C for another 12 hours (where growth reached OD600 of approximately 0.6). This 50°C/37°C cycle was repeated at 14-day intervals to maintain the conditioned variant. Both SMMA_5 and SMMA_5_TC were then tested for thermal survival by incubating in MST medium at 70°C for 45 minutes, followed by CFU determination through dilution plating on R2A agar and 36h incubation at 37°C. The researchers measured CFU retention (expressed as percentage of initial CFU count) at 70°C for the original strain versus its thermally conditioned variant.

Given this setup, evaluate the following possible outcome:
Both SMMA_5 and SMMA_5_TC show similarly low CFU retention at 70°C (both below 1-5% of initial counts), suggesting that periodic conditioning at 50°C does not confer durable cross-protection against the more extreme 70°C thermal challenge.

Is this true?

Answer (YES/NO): NO